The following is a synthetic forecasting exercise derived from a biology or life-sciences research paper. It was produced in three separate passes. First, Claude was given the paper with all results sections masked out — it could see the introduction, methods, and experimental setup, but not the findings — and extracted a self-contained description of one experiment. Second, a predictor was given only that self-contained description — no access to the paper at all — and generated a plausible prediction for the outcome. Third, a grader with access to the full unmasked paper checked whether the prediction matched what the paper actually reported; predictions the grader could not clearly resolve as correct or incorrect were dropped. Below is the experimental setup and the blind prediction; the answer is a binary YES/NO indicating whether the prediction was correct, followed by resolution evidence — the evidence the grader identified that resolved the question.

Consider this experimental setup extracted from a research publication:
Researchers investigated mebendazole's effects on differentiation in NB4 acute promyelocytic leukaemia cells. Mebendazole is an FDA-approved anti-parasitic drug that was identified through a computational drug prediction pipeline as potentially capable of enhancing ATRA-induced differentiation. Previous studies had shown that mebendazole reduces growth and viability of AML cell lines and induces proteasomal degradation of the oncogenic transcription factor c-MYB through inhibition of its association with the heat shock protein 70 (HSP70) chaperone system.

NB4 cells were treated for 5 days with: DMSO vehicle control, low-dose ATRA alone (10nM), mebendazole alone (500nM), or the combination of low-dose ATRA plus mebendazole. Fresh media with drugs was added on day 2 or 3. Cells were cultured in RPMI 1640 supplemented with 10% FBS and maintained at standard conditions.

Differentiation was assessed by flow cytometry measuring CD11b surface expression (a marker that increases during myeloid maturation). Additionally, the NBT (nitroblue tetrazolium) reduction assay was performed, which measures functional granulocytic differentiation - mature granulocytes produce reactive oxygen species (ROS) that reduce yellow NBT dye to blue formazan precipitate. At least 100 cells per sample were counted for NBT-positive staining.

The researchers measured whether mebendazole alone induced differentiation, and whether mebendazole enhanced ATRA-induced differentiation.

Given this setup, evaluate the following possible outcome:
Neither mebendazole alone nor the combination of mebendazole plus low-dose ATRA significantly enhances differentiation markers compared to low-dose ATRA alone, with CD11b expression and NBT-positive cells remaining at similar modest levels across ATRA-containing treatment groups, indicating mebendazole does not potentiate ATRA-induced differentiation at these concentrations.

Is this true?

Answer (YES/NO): NO